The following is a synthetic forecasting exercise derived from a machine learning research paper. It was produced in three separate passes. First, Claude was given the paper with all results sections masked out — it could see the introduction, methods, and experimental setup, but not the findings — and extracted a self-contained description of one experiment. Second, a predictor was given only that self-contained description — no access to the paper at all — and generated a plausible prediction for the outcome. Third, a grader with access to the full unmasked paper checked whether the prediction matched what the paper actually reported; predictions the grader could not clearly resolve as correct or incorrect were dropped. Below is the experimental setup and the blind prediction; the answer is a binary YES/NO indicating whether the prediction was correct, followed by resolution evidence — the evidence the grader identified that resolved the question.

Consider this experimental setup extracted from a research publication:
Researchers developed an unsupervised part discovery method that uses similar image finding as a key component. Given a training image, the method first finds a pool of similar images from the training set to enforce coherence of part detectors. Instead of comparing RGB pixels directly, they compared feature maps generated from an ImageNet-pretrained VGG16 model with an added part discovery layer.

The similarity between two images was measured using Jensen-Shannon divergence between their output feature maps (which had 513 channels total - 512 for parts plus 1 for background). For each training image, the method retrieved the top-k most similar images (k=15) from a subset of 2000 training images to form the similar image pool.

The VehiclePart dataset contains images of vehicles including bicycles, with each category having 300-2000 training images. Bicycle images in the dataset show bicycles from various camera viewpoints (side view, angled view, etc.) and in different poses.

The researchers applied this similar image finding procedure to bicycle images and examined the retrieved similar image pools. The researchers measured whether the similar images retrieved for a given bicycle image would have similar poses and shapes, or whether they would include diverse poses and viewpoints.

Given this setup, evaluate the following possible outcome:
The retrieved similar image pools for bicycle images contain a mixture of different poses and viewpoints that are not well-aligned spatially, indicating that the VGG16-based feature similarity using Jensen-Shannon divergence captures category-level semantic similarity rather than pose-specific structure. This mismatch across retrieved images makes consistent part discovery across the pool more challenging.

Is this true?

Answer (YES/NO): NO